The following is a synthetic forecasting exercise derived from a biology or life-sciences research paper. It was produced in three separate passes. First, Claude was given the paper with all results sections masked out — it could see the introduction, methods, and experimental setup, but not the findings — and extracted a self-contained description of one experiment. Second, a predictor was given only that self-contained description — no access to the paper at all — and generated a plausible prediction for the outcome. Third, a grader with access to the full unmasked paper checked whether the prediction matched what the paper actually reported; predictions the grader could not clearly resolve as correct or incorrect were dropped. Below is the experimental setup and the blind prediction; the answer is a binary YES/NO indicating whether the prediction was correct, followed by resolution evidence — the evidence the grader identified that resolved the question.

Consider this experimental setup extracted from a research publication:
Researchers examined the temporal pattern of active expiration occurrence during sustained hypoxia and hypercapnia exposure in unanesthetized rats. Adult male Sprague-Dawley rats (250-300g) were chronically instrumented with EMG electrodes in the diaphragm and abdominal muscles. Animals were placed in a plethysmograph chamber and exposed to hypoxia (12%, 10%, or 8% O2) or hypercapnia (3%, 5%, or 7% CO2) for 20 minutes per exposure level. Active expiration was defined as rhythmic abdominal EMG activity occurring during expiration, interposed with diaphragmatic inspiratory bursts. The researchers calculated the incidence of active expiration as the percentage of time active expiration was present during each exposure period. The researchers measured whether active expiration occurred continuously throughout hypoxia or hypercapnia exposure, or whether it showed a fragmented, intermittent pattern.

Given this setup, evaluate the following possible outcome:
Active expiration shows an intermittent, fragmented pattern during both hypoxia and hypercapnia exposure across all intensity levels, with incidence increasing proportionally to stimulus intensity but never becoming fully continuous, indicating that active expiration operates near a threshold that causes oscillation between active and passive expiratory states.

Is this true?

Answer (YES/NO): NO